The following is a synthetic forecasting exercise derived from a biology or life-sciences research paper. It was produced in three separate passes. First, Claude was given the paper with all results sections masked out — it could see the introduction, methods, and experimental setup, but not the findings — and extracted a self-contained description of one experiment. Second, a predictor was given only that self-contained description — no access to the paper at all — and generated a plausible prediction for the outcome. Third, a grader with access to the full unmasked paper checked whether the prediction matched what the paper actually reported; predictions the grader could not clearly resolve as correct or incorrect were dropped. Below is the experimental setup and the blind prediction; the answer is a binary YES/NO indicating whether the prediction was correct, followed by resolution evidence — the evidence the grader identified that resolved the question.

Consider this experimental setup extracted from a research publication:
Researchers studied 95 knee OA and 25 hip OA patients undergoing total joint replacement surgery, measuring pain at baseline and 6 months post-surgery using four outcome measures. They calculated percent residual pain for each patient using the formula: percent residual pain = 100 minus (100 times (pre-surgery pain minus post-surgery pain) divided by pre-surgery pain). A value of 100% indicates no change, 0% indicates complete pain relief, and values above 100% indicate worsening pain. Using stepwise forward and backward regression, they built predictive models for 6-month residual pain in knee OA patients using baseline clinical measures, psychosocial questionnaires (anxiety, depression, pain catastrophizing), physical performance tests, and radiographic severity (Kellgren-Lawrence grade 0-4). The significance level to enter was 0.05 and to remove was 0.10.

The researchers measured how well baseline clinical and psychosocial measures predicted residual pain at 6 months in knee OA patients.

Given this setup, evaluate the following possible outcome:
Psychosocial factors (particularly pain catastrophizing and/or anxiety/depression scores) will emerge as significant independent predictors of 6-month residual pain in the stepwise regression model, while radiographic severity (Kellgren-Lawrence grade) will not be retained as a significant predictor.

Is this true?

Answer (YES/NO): NO